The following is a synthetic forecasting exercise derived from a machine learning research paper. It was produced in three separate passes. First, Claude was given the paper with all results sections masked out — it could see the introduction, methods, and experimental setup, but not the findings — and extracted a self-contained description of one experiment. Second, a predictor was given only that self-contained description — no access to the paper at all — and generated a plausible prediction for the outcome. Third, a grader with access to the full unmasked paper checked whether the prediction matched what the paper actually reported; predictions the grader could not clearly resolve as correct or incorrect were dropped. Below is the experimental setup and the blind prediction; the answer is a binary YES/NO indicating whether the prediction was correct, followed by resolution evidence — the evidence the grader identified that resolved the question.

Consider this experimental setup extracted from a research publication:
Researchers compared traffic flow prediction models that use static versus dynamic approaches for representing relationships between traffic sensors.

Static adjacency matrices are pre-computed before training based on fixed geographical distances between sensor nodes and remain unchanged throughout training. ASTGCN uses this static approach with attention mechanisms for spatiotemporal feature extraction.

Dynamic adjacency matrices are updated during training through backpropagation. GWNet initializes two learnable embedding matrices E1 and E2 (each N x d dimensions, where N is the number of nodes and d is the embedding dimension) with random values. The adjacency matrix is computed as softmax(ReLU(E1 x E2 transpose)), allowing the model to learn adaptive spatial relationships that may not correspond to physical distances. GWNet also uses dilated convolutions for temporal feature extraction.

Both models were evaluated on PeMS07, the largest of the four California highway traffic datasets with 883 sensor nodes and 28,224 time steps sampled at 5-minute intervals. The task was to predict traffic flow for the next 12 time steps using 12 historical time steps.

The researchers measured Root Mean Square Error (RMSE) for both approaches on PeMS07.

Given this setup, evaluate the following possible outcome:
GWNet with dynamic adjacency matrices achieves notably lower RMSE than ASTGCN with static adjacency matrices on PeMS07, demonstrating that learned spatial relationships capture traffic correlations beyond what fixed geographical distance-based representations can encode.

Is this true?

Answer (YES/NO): NO